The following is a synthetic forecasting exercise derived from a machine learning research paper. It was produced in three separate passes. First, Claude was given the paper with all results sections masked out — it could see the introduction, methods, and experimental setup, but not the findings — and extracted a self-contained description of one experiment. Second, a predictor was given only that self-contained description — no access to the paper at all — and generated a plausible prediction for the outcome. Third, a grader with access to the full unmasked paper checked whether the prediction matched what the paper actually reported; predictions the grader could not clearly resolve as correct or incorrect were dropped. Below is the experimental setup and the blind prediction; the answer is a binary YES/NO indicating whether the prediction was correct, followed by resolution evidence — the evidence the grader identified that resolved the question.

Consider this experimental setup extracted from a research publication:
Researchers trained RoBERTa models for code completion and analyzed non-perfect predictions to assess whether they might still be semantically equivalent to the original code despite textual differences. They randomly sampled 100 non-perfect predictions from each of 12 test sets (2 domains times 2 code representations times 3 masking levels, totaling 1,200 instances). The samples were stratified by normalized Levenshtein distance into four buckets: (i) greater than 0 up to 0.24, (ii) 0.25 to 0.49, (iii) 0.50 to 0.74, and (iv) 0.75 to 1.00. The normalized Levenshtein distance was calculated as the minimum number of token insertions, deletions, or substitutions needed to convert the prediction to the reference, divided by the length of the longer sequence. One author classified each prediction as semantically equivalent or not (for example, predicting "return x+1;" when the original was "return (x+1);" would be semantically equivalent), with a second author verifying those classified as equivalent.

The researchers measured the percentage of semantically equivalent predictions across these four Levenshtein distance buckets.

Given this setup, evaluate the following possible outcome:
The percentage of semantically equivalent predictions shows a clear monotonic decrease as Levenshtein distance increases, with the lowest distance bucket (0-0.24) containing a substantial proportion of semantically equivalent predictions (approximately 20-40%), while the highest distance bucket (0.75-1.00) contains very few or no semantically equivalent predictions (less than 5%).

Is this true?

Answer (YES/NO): NO